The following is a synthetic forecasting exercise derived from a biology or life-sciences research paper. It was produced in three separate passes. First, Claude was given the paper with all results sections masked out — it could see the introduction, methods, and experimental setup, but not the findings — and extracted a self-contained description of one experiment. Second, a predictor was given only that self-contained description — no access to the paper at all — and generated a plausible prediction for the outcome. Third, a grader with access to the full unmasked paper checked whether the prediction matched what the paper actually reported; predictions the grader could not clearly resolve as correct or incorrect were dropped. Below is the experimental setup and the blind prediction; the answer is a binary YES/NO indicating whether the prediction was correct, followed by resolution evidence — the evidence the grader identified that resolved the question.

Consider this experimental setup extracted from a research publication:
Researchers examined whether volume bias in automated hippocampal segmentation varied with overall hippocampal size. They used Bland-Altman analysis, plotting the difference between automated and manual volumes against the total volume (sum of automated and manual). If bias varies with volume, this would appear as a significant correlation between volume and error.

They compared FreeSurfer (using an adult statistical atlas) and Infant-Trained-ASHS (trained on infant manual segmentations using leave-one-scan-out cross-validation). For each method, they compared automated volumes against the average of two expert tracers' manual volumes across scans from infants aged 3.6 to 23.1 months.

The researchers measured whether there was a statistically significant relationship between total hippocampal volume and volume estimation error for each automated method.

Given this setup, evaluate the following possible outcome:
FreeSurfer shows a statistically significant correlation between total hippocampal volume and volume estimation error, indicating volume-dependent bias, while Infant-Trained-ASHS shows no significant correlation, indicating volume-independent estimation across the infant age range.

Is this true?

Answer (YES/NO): NO